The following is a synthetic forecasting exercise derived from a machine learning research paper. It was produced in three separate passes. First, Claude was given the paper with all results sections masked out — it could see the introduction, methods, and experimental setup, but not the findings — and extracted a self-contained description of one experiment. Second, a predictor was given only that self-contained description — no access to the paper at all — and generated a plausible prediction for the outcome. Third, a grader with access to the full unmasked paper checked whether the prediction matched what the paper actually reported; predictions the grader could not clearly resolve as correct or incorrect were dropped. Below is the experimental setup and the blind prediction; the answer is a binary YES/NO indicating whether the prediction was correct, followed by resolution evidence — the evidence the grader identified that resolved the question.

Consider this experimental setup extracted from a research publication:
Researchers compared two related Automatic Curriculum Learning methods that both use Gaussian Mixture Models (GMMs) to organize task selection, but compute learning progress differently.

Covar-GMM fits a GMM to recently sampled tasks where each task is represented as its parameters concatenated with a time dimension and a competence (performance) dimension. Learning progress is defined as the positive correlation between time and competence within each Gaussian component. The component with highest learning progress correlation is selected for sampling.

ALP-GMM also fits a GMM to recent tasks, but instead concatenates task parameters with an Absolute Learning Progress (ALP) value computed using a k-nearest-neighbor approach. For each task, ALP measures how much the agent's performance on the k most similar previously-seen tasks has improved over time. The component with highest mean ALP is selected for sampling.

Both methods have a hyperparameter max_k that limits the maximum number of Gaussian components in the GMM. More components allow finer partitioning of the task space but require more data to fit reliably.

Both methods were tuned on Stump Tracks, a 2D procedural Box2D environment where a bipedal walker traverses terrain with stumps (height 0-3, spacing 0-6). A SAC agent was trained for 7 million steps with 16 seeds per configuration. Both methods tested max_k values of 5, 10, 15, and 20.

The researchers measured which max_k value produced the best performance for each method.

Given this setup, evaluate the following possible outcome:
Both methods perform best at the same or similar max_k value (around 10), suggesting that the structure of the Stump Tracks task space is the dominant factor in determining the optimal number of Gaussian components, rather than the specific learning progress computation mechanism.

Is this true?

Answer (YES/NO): NO